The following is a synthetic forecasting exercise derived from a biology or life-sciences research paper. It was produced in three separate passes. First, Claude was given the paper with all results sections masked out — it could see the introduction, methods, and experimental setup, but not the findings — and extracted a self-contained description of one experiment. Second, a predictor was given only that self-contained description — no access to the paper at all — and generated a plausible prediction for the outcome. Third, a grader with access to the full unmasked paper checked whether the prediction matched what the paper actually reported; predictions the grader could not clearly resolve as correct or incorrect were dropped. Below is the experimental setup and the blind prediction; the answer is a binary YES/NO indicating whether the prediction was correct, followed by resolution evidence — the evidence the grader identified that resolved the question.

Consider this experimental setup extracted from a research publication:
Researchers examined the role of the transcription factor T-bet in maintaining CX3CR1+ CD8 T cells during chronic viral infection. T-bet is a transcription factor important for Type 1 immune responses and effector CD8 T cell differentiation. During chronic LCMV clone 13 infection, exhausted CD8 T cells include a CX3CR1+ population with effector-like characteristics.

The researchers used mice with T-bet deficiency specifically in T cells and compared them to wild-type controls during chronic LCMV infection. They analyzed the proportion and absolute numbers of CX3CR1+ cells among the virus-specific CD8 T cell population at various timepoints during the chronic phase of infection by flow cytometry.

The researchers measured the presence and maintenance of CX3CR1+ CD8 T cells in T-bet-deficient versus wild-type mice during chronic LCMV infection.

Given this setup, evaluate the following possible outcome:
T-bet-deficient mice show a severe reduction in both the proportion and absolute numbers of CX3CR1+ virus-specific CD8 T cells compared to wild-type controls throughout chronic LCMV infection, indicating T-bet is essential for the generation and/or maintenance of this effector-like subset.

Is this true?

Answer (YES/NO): YES